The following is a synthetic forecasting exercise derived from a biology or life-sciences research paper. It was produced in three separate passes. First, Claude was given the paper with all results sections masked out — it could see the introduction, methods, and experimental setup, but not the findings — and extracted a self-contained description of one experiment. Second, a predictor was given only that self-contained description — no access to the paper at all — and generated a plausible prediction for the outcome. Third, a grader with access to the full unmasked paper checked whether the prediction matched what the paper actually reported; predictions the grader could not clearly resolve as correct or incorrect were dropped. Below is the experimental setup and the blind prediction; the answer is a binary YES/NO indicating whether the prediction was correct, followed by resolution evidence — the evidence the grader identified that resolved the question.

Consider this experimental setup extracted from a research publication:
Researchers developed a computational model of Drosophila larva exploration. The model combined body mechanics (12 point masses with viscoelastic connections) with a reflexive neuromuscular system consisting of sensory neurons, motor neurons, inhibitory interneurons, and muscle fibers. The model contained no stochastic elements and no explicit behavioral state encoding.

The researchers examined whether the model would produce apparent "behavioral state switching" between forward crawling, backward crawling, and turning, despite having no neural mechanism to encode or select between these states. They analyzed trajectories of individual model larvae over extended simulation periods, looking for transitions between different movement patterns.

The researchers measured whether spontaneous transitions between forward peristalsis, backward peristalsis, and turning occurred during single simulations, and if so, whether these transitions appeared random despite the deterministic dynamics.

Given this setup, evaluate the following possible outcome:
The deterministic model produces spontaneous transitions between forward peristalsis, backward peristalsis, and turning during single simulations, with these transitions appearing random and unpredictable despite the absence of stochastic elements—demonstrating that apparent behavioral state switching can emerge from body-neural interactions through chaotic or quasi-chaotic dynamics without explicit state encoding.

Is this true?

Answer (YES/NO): YES